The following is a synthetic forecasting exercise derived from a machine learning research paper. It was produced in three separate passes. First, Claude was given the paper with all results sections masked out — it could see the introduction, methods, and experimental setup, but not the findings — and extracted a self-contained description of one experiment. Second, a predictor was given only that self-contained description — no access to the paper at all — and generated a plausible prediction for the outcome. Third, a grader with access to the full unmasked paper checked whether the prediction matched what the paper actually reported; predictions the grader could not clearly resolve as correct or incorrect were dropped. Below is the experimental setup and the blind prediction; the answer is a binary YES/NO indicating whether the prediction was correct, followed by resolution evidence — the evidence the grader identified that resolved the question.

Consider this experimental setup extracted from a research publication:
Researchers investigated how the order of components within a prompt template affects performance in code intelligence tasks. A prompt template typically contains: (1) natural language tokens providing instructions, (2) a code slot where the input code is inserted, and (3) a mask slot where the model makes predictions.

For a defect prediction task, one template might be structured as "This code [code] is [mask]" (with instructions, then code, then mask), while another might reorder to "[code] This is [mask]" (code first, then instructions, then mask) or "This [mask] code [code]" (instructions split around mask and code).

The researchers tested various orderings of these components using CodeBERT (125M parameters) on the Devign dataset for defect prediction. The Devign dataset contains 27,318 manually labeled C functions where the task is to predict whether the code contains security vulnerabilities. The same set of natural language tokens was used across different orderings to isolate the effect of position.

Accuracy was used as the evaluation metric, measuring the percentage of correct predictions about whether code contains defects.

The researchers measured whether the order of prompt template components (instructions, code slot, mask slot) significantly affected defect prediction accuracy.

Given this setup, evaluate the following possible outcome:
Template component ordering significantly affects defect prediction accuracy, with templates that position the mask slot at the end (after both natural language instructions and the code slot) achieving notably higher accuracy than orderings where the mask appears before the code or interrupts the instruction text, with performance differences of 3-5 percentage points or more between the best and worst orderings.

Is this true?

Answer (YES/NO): NO